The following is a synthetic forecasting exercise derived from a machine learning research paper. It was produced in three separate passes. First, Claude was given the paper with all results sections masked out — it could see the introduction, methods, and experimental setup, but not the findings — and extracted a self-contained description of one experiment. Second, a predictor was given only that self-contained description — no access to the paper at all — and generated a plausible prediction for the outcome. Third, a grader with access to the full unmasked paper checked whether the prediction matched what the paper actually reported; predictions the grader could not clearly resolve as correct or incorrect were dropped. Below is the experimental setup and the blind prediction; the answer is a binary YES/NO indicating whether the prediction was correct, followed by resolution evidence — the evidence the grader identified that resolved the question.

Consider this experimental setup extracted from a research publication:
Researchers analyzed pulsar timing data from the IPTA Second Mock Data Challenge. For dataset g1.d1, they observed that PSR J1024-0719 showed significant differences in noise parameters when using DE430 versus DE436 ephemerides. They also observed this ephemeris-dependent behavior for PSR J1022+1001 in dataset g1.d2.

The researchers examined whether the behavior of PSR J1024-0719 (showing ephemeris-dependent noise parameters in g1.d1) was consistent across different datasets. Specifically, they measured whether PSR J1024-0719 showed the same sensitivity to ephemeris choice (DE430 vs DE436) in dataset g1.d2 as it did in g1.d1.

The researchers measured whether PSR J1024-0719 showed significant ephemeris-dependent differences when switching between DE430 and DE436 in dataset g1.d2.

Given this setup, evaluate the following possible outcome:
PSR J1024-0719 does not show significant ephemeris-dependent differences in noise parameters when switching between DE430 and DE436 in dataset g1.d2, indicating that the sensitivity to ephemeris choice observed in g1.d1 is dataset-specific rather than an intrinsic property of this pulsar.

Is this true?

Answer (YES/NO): YES